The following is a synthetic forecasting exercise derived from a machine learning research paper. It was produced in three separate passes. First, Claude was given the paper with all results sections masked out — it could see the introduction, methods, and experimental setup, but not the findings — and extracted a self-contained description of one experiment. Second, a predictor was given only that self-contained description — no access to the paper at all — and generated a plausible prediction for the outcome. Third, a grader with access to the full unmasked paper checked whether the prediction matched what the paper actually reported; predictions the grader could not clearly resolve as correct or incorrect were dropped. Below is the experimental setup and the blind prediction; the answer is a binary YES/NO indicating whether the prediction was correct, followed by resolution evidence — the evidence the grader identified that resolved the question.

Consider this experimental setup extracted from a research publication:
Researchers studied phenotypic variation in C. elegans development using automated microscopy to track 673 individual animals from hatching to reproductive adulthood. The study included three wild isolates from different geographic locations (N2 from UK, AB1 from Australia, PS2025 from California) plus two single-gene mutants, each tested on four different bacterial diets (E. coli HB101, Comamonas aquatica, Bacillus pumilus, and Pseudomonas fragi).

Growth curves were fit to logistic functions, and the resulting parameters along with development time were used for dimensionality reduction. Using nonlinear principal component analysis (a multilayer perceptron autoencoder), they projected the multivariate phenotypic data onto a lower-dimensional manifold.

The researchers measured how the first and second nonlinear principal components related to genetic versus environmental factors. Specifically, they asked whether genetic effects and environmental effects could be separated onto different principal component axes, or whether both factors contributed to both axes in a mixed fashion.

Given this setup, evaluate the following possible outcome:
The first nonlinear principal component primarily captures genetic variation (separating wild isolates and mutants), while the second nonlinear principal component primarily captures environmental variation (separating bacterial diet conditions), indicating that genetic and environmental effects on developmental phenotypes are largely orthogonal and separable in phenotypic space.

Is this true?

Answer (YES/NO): NO